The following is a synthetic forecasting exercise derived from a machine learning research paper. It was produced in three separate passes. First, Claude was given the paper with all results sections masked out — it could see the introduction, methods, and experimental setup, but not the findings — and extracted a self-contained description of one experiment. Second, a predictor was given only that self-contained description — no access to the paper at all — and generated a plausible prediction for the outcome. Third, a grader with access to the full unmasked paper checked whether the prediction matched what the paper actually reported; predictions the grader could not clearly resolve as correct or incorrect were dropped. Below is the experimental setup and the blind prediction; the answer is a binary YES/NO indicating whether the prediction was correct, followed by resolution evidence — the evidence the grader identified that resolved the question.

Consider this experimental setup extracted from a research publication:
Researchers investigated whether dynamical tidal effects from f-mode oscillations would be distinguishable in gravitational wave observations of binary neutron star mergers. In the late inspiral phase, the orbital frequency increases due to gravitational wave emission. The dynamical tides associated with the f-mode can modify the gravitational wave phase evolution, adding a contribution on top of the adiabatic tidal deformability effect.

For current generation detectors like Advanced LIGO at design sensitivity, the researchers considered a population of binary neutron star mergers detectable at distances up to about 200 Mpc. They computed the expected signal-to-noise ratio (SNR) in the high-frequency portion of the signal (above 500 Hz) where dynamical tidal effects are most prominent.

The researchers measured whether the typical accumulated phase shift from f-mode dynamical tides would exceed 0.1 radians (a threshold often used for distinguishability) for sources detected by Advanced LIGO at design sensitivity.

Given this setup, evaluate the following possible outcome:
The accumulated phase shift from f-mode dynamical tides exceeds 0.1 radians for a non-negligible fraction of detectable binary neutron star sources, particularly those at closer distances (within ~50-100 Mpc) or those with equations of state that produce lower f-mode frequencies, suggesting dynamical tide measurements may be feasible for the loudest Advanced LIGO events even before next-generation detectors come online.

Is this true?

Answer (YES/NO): NO